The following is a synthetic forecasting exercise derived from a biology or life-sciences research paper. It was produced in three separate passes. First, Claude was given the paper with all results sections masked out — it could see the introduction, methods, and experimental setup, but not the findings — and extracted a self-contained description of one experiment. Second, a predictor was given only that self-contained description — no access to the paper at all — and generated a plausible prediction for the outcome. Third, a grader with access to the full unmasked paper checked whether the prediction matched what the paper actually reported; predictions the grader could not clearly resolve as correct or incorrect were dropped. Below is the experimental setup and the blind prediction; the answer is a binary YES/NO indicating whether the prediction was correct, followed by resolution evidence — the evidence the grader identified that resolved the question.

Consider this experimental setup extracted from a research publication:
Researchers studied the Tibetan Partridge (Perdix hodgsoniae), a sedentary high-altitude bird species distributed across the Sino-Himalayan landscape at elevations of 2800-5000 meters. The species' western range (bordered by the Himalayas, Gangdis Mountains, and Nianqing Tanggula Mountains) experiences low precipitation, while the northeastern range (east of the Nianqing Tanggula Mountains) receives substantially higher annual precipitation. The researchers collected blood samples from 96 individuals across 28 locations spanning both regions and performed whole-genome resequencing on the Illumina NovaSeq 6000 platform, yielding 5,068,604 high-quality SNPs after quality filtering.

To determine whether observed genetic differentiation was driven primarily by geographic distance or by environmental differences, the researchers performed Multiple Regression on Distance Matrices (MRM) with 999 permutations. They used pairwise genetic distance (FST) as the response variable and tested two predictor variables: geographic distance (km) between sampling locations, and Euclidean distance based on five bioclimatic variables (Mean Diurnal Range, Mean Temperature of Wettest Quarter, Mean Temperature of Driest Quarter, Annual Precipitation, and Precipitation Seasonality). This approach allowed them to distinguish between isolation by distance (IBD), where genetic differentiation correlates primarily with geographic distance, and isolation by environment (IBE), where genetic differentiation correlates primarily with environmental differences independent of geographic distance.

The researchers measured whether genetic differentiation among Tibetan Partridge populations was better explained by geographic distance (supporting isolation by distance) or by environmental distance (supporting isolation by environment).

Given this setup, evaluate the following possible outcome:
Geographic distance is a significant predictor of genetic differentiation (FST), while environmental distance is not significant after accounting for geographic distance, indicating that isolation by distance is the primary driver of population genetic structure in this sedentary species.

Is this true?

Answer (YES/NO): NO